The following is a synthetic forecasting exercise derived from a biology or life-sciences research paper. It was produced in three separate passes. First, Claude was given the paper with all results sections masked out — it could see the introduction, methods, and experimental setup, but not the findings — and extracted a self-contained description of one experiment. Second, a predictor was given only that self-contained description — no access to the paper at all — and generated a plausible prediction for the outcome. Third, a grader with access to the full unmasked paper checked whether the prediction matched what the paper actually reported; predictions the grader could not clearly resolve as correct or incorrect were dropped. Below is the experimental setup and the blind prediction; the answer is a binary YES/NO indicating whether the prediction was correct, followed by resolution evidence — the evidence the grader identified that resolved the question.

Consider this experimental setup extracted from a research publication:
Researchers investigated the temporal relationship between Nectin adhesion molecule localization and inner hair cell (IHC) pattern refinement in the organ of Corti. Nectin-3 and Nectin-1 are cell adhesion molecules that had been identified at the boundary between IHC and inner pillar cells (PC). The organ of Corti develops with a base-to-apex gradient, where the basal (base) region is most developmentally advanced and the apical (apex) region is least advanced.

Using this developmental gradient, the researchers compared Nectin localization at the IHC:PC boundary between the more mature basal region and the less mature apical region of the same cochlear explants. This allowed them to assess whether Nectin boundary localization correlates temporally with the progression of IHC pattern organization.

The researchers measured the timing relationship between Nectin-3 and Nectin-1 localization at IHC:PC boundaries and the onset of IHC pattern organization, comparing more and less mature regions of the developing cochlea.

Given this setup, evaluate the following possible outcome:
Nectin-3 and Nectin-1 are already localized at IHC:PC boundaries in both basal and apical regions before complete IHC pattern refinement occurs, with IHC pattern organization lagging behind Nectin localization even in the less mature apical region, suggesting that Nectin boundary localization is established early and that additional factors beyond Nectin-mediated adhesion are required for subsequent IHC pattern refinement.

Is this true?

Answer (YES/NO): NO